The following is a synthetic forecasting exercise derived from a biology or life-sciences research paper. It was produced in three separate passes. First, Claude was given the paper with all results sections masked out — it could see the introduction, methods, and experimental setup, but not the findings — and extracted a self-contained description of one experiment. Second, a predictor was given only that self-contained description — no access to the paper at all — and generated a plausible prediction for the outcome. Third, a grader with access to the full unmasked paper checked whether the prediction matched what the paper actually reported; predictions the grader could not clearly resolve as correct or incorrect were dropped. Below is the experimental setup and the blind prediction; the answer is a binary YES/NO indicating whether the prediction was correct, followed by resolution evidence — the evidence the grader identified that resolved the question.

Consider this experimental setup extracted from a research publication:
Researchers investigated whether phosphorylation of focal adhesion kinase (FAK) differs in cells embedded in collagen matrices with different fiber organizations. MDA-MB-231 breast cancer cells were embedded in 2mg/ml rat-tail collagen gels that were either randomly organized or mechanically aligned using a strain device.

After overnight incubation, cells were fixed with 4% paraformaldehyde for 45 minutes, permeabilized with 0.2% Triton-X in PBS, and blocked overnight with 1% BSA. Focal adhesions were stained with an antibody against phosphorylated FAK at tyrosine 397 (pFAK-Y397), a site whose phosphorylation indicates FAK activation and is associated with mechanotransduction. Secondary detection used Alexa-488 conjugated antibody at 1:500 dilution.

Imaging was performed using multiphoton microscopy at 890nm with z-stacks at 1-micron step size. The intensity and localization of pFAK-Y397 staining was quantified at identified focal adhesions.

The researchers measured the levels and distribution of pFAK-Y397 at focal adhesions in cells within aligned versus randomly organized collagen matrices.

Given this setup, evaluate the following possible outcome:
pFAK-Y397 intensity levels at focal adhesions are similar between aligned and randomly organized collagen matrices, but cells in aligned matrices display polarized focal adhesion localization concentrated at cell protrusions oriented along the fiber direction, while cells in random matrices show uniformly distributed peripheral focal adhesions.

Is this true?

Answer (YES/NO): NO